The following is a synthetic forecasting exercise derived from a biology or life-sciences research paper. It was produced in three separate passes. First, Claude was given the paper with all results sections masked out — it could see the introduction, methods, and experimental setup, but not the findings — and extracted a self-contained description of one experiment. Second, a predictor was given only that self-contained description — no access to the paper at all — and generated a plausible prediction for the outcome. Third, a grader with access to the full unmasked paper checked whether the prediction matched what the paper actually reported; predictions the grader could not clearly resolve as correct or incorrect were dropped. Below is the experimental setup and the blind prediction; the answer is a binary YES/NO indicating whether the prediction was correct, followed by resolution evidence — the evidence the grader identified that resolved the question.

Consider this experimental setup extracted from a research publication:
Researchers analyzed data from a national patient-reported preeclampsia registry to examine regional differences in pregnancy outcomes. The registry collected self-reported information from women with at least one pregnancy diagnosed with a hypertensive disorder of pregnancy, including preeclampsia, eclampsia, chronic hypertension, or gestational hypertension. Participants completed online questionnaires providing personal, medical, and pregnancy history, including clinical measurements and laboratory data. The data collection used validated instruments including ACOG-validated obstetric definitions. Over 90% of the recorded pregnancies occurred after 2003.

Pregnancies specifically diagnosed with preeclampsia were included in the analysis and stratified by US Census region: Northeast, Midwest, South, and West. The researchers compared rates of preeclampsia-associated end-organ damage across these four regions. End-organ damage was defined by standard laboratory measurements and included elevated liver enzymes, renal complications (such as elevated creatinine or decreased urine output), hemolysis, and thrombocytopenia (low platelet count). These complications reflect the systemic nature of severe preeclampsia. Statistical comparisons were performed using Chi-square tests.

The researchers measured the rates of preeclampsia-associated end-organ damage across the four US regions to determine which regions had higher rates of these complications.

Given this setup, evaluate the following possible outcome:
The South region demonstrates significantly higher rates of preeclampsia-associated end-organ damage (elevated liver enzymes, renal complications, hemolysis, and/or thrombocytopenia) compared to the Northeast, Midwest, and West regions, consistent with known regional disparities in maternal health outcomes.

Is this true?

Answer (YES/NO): NO